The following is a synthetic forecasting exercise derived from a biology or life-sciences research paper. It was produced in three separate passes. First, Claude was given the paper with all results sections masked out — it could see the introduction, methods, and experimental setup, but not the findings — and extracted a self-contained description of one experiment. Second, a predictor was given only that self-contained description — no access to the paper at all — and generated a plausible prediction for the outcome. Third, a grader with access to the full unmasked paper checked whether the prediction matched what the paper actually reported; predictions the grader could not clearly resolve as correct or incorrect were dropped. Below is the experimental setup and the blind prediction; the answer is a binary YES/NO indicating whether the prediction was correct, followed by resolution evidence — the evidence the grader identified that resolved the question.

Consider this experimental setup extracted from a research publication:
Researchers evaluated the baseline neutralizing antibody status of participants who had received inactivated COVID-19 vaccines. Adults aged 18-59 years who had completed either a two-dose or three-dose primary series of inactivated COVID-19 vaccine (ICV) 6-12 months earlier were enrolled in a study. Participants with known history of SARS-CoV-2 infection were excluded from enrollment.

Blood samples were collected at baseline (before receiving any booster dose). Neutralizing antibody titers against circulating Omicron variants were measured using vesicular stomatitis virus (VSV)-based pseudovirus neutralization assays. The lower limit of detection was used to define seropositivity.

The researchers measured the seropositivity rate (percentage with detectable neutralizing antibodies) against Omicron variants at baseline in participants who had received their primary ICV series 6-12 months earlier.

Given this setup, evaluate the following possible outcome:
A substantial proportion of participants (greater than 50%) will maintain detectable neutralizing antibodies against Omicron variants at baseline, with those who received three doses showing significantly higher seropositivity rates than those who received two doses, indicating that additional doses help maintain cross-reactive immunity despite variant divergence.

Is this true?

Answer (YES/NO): NO